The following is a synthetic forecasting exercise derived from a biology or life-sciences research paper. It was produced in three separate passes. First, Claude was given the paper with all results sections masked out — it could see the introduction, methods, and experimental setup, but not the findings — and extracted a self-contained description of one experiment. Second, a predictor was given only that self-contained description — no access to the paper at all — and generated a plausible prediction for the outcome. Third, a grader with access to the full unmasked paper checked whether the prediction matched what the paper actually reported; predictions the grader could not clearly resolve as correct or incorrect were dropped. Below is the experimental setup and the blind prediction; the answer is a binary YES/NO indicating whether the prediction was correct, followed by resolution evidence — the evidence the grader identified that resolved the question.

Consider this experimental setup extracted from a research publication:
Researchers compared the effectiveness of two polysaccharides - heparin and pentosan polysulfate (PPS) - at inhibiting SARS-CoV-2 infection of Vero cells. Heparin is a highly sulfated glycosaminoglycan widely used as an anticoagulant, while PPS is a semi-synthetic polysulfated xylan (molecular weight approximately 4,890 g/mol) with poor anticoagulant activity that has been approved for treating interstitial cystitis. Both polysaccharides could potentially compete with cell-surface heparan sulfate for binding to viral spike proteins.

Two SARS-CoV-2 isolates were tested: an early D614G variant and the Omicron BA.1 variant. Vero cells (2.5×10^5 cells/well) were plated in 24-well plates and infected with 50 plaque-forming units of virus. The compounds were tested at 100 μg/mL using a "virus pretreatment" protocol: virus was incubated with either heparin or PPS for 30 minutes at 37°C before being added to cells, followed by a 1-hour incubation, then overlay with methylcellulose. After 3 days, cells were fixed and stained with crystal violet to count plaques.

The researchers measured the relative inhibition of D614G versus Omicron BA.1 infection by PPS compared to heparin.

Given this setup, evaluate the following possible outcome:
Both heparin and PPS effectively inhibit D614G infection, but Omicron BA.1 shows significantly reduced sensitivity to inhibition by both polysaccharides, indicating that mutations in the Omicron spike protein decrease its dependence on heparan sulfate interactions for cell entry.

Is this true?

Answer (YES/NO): NO